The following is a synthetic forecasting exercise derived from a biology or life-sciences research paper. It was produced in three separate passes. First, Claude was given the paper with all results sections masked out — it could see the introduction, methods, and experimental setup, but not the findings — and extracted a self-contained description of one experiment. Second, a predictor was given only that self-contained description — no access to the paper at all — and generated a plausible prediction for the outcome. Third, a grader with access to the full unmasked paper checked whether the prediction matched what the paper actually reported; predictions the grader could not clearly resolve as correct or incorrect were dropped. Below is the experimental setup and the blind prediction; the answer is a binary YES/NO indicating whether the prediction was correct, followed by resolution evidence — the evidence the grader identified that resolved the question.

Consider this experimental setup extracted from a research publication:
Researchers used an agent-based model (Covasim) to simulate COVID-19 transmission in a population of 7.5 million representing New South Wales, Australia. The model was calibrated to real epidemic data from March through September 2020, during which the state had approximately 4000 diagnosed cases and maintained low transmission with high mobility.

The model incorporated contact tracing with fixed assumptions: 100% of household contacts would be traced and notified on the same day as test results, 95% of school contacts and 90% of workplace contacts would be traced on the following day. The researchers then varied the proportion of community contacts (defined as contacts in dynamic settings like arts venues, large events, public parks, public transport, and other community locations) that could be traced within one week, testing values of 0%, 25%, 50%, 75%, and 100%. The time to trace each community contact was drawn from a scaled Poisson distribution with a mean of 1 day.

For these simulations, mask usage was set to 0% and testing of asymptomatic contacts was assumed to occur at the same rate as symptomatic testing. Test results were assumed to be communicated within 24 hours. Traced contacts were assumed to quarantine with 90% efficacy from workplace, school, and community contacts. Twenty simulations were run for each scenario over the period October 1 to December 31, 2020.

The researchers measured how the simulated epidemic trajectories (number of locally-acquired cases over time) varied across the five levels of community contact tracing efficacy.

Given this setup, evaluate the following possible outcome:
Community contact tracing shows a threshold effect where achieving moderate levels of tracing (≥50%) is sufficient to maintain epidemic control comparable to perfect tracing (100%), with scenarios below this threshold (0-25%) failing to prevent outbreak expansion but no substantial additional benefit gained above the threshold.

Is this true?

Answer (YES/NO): NO